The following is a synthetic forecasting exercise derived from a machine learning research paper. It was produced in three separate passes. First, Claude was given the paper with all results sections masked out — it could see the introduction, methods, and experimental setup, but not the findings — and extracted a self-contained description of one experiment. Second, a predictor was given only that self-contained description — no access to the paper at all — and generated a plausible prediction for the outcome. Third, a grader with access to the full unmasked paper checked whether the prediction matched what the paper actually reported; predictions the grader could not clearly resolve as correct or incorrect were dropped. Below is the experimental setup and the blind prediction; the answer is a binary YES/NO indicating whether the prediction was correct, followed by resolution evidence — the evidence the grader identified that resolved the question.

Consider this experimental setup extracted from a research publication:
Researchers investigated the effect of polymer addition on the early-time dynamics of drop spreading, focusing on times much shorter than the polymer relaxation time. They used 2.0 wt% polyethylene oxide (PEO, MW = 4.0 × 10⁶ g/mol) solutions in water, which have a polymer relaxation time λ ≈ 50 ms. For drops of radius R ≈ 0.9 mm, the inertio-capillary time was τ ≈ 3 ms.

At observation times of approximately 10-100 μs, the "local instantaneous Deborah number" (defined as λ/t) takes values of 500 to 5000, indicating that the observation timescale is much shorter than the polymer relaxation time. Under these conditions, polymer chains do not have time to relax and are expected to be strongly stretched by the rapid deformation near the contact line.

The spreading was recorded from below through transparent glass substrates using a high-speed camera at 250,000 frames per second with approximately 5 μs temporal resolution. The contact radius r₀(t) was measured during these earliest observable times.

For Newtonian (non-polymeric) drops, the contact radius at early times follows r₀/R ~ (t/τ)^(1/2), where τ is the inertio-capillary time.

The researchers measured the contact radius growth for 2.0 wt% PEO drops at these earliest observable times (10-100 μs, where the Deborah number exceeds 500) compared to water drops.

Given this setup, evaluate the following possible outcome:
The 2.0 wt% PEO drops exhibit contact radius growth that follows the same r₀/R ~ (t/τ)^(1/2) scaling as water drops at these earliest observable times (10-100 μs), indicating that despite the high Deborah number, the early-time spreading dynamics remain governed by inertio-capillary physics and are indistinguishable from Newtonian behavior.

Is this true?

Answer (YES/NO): YES